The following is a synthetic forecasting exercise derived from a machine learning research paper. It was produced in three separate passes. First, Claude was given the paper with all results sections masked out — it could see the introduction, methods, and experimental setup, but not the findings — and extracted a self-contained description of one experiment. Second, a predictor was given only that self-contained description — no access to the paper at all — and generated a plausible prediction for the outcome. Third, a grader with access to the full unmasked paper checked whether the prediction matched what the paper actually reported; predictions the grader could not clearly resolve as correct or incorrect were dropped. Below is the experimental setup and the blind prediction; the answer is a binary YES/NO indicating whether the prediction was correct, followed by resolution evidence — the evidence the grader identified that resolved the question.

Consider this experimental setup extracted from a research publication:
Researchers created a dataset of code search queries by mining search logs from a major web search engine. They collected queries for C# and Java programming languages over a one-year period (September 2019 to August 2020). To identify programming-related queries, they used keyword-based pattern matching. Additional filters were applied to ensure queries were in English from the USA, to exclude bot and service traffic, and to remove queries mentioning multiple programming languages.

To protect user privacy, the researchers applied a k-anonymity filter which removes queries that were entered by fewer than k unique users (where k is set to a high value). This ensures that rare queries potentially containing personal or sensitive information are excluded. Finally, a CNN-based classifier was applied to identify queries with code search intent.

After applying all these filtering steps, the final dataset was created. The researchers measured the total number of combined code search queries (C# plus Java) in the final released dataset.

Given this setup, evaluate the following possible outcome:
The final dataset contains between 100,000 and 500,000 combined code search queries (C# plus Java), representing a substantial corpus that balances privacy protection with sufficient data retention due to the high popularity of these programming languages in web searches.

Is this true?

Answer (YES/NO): NO